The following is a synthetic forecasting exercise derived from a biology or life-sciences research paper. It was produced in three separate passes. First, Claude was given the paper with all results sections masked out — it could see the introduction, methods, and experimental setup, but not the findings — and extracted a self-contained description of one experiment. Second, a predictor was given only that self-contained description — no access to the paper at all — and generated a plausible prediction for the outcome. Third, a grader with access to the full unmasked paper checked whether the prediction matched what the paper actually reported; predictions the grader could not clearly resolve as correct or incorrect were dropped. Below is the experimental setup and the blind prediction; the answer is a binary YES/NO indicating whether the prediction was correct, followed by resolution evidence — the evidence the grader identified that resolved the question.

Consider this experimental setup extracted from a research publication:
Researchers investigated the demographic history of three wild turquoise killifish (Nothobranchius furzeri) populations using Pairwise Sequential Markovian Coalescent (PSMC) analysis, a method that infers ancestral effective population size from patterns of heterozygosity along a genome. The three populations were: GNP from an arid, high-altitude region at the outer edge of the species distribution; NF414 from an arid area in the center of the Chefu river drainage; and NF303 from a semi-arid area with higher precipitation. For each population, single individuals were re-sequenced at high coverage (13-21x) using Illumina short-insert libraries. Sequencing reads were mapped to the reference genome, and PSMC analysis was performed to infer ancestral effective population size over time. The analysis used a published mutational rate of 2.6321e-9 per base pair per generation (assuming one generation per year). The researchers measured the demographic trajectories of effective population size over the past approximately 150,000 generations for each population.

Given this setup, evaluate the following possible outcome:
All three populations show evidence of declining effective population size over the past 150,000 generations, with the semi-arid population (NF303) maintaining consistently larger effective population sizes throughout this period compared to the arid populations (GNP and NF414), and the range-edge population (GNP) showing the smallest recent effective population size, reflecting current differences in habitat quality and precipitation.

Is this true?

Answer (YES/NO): NO